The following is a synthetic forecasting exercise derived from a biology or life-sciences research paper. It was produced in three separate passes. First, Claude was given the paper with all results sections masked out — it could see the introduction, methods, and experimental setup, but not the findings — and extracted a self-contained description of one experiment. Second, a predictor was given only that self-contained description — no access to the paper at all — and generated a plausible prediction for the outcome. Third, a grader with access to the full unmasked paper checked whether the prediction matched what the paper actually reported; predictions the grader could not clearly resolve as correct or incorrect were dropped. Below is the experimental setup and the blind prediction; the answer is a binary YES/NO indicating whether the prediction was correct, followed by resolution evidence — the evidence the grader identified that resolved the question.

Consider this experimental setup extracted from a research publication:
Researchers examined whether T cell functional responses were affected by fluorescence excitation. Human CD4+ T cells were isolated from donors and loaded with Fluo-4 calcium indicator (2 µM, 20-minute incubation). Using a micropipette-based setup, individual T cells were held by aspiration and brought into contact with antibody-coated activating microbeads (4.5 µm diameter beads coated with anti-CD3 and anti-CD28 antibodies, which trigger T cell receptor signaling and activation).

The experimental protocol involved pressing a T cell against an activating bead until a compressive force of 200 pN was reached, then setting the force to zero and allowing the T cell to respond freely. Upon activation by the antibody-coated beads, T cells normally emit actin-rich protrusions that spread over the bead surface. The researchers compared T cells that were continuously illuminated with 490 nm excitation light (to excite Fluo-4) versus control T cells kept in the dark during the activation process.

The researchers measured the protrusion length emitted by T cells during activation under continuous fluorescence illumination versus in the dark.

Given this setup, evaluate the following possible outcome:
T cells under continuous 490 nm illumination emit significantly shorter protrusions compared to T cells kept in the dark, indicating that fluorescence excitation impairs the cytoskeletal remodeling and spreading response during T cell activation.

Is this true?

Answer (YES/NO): YES